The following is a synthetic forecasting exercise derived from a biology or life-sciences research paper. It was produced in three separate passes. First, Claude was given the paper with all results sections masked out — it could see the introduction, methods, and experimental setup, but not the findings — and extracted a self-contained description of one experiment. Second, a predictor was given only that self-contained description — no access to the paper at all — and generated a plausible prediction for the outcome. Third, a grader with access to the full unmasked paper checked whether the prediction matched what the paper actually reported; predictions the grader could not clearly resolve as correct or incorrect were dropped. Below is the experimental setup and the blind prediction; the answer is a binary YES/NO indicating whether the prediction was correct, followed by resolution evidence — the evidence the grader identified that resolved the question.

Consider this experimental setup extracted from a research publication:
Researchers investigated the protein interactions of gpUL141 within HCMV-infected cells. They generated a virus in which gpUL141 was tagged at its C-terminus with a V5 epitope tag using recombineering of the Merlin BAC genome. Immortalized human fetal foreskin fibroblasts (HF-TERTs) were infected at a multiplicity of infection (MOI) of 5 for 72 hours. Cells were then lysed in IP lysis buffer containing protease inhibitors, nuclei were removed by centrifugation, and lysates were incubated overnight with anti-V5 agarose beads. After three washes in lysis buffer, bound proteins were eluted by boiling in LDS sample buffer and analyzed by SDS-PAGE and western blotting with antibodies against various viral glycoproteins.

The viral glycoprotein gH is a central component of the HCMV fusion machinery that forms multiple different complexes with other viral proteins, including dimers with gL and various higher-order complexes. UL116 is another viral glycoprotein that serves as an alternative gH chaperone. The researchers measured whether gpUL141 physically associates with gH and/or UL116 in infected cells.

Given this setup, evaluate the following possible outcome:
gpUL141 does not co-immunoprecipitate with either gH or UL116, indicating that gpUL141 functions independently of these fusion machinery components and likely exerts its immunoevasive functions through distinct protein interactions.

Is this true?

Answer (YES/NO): NO